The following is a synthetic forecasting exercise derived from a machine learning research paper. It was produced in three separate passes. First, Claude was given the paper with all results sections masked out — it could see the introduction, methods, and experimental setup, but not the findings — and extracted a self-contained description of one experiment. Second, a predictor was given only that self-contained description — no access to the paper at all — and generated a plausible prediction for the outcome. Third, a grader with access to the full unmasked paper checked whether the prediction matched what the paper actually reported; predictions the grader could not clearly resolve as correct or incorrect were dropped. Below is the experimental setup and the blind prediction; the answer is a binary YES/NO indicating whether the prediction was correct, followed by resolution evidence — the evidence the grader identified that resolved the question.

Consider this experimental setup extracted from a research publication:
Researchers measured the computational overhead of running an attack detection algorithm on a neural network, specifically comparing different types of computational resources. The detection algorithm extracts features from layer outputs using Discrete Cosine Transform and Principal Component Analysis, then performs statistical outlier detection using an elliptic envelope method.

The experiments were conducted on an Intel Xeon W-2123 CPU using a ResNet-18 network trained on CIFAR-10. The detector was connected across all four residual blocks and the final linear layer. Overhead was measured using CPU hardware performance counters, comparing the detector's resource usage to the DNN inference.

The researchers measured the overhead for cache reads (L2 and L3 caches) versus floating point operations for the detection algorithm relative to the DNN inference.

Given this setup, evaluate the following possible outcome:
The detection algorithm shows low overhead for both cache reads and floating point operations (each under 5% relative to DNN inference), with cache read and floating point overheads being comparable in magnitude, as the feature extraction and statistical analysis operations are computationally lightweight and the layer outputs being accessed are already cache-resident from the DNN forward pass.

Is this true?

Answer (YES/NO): NO